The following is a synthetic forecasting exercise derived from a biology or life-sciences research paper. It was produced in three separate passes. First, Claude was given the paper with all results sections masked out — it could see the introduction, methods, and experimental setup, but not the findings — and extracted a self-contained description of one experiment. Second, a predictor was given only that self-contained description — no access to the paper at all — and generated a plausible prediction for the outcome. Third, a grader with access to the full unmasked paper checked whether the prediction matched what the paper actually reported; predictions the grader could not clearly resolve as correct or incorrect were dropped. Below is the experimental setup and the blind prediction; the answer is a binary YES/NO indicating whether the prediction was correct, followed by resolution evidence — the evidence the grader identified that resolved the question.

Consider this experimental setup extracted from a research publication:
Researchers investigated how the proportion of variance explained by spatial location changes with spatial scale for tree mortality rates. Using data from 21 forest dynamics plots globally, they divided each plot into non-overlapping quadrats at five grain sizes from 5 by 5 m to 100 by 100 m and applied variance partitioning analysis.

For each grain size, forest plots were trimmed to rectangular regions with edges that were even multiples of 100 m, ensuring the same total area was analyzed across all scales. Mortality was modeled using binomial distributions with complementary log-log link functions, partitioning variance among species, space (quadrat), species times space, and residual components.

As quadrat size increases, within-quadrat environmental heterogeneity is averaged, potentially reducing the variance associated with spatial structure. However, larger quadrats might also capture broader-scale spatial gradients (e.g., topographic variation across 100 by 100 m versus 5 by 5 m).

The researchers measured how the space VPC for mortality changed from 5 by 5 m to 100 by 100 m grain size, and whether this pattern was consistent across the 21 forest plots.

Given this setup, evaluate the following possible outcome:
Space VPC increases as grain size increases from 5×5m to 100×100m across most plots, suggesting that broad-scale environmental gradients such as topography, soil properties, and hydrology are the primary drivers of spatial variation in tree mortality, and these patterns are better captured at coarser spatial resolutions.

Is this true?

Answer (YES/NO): NO